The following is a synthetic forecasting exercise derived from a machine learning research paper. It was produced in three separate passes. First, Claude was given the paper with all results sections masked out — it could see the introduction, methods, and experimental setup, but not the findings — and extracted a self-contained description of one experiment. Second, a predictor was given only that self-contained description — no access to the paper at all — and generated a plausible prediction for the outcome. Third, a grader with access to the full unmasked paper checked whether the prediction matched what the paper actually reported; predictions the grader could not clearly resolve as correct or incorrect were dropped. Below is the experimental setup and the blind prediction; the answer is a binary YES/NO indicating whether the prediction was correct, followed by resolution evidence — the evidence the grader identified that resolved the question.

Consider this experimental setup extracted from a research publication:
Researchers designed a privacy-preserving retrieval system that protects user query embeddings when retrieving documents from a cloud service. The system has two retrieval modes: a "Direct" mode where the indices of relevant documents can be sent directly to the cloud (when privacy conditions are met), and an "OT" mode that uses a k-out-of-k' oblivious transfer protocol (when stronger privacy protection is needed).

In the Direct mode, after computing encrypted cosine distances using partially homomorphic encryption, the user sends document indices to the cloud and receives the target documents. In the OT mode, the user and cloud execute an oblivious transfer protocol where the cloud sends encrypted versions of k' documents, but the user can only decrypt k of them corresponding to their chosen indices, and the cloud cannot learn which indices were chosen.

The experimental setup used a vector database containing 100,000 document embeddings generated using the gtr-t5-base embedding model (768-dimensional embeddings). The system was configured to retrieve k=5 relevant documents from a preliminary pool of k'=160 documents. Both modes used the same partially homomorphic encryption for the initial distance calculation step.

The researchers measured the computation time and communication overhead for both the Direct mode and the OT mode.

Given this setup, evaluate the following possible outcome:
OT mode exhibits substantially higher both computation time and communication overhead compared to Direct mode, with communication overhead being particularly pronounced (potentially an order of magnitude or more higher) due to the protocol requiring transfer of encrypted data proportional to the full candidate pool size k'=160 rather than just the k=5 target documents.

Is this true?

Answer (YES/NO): NO